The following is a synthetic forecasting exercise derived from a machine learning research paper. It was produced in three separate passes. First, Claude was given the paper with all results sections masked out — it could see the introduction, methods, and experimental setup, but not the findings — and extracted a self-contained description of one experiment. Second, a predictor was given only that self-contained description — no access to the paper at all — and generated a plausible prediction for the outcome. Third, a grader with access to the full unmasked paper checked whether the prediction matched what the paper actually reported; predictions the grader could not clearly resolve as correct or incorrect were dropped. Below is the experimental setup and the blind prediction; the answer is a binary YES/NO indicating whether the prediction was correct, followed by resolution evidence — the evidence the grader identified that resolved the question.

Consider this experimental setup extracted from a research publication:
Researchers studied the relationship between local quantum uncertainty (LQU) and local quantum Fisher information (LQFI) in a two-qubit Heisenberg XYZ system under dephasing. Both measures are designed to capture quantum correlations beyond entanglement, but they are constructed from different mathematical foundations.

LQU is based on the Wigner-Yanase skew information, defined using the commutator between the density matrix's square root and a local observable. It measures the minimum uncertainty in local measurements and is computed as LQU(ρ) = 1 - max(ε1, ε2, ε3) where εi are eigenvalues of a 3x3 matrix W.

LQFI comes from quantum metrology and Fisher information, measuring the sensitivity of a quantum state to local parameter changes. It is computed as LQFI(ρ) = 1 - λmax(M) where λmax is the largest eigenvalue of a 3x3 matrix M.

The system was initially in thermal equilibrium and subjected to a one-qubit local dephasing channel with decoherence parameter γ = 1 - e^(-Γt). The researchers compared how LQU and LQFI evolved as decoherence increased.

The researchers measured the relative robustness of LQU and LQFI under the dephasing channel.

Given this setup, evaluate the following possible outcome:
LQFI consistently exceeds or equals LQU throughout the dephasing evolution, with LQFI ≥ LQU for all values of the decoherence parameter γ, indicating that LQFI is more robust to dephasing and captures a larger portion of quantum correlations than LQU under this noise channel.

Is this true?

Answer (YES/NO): YES